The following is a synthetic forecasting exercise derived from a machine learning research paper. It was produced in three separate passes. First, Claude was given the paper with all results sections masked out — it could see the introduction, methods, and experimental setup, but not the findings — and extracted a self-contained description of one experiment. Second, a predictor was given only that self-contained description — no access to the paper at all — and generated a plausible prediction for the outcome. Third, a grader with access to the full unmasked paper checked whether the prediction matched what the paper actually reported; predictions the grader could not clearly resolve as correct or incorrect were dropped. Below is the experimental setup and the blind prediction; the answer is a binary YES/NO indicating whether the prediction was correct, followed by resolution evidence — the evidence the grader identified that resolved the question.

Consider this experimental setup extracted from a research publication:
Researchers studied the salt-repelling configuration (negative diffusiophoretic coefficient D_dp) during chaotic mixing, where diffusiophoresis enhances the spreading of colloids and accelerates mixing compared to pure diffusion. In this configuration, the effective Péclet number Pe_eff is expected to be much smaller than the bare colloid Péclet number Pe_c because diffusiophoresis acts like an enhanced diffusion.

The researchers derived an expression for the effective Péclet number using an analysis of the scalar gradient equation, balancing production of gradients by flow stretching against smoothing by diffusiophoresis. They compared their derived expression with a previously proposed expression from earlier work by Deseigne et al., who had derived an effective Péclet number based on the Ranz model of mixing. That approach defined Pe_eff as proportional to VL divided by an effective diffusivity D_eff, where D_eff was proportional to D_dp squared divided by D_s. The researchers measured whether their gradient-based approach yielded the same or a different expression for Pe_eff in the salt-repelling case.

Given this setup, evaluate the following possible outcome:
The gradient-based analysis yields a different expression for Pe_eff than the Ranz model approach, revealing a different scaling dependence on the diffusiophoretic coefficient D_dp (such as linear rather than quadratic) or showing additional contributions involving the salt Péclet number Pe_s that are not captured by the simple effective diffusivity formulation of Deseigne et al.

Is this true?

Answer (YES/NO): NO